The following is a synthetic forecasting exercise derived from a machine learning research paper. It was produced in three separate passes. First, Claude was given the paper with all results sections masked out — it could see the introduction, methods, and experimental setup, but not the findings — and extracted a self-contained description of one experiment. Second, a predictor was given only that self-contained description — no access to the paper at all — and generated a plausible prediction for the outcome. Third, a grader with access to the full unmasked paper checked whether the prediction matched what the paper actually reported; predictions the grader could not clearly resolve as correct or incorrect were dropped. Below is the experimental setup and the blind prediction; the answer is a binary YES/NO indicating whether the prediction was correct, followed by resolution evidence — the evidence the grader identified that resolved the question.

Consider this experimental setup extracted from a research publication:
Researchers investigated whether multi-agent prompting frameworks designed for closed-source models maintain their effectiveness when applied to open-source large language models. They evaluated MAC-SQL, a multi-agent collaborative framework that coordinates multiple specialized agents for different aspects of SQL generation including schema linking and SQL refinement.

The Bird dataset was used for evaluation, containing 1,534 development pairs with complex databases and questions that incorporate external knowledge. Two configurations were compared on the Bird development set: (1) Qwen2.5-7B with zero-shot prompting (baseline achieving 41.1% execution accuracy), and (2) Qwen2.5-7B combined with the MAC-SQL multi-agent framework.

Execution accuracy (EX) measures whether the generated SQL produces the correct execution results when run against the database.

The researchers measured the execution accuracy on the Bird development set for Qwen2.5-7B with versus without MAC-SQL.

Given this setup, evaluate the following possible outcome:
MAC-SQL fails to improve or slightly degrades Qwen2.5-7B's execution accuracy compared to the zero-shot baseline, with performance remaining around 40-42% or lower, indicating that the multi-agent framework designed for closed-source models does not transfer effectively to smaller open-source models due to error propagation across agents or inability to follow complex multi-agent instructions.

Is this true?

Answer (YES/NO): NO